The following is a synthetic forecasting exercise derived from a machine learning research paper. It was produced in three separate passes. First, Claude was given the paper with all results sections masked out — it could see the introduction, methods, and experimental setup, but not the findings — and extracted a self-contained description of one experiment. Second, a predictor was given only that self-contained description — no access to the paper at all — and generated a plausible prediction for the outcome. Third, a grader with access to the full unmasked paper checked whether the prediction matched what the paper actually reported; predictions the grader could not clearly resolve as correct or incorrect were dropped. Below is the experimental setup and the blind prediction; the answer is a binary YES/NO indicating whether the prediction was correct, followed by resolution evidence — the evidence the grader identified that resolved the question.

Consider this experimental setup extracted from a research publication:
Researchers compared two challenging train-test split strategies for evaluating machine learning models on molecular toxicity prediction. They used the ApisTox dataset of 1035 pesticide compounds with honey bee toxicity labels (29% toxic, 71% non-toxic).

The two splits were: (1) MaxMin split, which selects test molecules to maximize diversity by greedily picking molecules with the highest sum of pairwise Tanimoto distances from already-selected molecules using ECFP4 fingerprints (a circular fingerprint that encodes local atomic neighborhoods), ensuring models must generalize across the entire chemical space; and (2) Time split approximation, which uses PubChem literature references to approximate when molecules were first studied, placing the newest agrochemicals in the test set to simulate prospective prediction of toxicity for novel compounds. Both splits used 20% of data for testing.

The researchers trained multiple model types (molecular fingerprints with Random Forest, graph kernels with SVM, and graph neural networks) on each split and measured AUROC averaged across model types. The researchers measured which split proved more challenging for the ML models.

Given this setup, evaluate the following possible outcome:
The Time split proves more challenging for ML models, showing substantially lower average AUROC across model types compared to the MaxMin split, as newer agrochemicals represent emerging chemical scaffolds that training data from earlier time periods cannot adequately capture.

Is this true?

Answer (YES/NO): YES